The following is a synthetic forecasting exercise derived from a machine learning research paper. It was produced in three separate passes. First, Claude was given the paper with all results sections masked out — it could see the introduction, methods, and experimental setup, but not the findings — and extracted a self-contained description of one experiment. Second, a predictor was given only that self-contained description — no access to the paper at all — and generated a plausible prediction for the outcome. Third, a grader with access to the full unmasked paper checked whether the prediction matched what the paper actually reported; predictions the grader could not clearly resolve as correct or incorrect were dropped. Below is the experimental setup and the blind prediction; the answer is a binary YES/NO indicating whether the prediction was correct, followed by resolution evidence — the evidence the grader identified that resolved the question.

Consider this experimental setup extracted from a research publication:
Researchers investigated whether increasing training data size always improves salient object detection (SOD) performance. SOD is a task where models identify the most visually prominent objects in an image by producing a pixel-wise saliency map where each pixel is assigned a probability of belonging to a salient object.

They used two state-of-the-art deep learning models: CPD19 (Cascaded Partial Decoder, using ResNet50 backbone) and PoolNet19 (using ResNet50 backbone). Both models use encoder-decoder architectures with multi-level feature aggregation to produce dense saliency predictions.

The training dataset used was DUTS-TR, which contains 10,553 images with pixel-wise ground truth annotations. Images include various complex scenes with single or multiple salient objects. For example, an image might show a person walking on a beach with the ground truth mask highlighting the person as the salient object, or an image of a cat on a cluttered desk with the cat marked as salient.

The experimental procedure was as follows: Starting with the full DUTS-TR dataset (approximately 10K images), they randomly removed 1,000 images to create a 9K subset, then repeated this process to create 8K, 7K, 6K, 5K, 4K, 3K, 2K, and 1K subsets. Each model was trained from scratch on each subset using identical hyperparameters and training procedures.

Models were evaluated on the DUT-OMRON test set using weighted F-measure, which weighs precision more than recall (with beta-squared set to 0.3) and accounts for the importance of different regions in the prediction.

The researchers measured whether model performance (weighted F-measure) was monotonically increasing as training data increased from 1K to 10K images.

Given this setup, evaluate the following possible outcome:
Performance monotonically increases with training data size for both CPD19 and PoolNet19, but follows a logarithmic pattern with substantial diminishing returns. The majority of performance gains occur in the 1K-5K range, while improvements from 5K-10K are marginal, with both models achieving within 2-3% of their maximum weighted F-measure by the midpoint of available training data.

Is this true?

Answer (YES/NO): NO